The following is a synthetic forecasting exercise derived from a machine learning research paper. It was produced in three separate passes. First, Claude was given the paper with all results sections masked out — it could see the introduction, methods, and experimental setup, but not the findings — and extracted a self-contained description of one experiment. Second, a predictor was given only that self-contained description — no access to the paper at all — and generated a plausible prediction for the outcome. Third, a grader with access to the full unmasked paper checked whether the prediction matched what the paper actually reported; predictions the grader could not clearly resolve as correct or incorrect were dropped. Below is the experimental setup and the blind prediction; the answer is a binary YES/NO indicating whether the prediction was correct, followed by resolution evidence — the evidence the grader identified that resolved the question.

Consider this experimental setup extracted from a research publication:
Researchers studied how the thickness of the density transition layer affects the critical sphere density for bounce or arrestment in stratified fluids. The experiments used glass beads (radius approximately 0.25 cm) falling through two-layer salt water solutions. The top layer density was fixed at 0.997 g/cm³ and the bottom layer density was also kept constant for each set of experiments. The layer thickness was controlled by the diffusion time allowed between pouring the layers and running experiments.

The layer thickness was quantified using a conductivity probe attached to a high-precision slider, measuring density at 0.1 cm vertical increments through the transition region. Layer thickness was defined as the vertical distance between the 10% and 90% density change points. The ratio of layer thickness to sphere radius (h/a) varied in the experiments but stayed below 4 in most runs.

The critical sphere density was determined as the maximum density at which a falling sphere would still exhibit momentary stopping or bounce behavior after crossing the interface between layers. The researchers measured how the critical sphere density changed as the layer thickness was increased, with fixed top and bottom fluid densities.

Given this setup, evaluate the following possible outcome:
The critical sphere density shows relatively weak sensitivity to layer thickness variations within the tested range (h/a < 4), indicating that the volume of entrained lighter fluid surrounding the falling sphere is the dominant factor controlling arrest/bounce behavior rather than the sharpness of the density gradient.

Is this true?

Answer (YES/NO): NO